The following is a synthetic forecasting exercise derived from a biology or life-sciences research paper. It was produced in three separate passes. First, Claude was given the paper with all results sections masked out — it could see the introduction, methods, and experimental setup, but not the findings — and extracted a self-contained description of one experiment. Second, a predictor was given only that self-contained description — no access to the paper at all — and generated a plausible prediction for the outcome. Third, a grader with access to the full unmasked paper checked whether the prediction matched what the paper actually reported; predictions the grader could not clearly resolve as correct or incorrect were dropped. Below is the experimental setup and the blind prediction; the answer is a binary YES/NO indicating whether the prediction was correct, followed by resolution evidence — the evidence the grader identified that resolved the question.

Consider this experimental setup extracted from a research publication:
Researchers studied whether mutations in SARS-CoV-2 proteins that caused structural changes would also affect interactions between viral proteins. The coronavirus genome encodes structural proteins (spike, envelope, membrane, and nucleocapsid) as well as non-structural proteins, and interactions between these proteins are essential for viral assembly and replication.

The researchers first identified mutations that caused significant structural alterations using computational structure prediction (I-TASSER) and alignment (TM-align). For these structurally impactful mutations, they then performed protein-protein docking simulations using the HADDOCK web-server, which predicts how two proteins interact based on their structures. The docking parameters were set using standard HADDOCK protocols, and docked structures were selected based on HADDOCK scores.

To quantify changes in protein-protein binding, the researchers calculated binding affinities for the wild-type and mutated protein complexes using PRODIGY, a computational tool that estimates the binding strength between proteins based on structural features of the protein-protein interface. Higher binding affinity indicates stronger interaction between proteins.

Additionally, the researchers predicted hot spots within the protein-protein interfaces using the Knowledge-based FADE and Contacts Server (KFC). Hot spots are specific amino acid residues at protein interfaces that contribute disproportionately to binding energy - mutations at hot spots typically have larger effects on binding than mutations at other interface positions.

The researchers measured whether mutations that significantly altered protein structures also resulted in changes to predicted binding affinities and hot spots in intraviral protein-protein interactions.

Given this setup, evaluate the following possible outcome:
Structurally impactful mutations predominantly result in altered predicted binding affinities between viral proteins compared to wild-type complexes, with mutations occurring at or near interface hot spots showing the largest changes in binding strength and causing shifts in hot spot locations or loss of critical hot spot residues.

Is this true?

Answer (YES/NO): NO